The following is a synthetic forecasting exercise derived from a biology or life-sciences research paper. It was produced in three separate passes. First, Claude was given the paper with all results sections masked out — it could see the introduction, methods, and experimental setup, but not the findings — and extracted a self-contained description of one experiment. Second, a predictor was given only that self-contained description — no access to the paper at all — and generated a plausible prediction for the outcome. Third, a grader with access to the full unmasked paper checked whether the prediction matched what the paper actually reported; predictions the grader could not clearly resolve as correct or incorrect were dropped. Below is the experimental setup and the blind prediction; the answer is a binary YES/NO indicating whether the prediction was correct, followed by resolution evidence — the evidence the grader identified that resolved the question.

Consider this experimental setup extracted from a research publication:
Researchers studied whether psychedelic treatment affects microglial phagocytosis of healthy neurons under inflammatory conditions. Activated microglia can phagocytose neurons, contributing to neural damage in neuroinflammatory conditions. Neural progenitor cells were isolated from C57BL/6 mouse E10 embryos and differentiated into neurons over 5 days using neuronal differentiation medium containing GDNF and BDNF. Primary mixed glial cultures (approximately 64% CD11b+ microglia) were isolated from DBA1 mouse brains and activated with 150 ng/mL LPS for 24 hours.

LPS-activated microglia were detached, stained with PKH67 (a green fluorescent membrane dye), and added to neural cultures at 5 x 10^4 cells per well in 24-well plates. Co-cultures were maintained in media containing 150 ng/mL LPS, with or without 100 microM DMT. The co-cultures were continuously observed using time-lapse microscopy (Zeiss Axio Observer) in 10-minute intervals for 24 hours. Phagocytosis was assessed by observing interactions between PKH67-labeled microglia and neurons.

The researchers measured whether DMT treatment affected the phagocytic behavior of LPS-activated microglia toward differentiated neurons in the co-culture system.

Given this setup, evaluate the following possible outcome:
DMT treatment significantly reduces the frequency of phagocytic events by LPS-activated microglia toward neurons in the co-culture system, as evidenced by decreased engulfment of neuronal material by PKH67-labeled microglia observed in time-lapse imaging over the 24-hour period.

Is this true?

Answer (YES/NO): NO